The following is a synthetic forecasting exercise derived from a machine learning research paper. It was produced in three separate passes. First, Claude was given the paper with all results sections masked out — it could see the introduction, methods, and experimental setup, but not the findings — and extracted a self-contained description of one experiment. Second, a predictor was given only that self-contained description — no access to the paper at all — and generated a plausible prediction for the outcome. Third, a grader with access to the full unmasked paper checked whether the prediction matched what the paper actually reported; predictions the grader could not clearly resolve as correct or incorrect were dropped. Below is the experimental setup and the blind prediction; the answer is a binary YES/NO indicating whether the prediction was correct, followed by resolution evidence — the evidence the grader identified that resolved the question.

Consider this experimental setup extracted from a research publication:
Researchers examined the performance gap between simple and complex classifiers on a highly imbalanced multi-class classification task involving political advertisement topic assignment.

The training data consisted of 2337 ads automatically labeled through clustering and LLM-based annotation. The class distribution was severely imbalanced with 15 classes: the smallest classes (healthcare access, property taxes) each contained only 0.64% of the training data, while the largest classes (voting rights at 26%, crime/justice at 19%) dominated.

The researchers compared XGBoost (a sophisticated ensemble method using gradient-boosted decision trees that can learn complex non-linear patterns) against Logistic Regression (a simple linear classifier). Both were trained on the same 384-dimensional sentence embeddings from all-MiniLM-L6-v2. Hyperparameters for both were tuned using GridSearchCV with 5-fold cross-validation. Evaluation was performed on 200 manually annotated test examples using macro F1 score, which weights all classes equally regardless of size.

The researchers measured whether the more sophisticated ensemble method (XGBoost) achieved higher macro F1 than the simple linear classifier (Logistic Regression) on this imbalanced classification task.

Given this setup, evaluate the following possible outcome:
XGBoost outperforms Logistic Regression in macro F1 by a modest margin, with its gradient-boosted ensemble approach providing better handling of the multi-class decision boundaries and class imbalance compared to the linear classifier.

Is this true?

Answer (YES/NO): NO